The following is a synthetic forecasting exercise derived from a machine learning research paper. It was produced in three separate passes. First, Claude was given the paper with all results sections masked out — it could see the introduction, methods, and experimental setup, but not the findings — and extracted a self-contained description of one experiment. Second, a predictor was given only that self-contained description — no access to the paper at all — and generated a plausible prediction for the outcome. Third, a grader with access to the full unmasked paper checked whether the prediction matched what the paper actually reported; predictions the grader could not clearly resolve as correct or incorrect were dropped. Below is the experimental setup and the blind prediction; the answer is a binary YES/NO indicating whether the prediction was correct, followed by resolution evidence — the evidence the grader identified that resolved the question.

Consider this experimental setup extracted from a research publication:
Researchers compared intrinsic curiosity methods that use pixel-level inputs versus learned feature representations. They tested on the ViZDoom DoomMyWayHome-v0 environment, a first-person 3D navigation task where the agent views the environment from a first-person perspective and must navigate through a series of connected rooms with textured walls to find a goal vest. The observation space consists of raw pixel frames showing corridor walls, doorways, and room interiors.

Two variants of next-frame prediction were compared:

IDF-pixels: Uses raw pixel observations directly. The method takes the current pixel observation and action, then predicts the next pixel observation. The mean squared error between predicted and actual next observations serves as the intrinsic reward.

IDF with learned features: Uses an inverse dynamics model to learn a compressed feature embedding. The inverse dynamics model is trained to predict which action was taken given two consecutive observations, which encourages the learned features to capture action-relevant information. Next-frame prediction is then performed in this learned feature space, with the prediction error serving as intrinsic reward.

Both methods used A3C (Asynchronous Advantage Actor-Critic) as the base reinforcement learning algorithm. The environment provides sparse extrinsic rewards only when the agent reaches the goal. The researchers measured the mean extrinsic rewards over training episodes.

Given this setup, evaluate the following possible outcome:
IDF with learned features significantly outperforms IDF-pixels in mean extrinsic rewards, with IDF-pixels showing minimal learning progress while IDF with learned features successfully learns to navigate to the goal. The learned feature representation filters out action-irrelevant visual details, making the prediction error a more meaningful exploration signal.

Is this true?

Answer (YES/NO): NO